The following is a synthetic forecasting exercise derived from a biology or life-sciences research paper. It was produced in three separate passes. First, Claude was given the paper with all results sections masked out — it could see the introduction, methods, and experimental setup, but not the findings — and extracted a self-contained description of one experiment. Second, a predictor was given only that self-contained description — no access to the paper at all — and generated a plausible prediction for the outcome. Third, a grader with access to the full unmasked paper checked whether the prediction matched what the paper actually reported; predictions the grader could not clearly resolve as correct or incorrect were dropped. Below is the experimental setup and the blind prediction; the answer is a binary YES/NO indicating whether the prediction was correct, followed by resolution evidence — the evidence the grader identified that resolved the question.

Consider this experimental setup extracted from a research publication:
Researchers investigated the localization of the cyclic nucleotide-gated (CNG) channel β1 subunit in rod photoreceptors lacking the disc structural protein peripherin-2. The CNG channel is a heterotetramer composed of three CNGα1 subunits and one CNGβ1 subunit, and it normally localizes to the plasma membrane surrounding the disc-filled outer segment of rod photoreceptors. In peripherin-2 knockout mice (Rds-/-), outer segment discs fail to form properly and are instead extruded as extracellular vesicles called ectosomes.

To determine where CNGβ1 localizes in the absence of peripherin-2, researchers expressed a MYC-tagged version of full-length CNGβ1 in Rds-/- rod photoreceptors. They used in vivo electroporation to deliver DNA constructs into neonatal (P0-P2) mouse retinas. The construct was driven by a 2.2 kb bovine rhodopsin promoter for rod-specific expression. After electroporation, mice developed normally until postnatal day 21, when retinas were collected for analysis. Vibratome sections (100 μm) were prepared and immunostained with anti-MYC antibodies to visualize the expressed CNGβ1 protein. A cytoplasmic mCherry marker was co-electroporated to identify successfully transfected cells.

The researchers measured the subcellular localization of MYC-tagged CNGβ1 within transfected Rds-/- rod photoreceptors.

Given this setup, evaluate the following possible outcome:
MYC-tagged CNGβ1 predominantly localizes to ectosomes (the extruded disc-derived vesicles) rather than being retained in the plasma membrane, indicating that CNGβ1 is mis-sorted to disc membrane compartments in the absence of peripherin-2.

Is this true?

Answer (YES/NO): NO